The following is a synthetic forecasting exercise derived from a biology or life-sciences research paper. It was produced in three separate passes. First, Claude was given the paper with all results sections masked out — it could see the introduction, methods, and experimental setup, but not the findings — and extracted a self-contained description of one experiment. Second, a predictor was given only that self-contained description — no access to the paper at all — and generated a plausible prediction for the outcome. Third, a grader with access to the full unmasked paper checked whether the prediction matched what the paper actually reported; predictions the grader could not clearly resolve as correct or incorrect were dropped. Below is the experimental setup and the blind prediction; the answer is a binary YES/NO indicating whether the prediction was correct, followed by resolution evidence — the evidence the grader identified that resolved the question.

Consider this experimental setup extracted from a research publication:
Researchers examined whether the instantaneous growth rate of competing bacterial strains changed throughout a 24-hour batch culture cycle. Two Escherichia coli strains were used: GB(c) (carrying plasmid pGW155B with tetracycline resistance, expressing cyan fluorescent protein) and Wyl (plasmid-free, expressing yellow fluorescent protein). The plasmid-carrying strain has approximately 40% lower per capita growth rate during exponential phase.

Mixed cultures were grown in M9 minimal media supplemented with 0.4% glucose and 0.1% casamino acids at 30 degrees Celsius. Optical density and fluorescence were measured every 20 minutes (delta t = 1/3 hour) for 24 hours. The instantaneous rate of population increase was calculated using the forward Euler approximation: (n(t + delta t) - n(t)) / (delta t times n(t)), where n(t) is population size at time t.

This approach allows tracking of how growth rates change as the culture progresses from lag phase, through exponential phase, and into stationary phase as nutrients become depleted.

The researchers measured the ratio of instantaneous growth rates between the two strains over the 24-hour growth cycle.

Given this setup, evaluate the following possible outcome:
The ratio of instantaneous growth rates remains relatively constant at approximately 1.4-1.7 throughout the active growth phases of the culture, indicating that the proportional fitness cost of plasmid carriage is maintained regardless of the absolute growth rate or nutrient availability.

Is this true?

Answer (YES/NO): NO